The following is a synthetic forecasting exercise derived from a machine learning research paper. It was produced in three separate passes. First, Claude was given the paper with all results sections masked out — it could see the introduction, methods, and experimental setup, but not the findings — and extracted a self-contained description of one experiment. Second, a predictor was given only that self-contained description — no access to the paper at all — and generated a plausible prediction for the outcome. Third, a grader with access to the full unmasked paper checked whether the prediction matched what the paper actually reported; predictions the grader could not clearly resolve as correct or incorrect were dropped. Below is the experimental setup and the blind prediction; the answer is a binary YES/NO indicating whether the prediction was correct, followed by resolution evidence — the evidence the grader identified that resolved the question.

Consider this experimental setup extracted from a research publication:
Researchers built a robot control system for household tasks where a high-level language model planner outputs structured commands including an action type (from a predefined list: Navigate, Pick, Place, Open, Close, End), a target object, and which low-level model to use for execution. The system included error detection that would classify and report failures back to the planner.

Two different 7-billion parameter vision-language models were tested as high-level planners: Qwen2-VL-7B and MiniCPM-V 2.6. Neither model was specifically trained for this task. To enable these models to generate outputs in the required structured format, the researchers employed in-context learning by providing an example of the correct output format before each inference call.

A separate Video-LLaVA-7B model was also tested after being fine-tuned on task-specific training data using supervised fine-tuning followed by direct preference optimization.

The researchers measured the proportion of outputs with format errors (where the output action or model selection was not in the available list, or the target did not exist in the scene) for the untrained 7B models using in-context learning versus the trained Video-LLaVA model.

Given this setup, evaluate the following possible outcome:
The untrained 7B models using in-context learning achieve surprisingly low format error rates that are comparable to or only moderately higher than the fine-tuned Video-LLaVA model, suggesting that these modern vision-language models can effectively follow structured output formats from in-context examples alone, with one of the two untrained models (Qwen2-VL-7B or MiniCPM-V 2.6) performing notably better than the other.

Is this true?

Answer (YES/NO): NO